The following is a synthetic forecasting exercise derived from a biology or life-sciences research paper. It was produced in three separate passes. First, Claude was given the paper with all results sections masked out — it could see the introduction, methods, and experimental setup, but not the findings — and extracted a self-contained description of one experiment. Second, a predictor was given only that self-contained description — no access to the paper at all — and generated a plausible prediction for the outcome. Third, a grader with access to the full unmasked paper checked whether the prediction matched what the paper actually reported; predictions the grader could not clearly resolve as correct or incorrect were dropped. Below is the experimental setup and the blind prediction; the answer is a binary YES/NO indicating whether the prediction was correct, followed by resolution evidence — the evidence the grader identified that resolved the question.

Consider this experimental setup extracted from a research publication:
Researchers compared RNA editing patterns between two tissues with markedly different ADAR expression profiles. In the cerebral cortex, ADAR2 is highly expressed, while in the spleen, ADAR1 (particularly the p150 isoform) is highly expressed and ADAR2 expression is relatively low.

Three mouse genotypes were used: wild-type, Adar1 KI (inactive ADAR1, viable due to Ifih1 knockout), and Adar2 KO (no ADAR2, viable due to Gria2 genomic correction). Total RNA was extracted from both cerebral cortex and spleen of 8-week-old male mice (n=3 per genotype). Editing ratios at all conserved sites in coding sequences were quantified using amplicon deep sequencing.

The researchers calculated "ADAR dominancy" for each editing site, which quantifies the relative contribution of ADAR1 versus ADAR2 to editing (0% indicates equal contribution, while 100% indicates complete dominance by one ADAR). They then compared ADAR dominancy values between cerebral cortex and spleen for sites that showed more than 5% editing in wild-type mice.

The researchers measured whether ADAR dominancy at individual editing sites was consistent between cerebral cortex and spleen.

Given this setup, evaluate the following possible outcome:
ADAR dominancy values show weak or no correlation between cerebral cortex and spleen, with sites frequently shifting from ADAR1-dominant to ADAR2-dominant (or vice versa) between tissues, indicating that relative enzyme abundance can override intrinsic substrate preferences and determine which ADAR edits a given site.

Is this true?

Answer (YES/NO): NO